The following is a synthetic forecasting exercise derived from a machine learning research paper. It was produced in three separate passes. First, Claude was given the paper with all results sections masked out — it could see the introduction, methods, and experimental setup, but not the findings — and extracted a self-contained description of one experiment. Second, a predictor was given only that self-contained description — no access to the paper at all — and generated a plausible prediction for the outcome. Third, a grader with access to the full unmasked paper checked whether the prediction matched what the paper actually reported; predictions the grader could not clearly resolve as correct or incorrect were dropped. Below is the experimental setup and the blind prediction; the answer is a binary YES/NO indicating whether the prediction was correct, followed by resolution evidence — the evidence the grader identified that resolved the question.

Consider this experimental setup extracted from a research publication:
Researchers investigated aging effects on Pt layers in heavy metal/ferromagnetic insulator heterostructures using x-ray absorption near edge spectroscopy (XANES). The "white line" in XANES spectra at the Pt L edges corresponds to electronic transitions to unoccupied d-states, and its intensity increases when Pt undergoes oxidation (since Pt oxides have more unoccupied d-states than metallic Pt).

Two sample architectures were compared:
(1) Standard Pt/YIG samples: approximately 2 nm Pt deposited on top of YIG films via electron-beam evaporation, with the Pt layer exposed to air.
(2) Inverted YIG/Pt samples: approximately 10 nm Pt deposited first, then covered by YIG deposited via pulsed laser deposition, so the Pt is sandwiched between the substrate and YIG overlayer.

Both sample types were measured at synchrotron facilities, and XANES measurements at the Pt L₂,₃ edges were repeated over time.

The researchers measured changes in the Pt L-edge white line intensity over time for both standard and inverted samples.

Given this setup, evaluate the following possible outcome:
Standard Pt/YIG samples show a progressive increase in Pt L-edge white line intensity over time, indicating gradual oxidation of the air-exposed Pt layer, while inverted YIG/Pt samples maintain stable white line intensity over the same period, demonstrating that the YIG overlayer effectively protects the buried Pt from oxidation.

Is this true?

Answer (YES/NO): YES